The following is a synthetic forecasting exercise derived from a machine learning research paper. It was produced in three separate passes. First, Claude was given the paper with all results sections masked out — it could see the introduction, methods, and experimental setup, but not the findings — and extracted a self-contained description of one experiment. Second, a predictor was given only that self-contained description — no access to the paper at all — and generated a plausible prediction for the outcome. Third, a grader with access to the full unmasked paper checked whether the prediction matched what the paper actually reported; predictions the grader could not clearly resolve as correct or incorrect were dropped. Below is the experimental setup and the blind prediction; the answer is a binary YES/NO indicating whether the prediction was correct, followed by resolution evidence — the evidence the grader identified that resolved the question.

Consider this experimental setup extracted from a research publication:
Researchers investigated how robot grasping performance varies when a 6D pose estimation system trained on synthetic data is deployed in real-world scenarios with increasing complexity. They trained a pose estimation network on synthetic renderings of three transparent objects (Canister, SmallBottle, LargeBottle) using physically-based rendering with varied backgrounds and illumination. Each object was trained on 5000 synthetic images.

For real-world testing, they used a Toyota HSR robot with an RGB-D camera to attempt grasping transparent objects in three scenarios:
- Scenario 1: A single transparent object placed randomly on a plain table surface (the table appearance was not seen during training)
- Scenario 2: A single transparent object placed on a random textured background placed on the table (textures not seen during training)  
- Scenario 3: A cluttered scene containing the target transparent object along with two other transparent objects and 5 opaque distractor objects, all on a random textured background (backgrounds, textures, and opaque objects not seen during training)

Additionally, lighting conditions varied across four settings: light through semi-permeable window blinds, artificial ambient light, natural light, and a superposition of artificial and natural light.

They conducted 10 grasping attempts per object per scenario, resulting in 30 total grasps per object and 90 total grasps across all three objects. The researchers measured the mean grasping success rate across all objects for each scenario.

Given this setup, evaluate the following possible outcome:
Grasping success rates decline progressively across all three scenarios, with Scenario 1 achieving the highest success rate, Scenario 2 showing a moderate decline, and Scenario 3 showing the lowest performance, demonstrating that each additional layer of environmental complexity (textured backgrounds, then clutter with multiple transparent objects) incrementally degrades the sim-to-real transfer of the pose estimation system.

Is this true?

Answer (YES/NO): YES